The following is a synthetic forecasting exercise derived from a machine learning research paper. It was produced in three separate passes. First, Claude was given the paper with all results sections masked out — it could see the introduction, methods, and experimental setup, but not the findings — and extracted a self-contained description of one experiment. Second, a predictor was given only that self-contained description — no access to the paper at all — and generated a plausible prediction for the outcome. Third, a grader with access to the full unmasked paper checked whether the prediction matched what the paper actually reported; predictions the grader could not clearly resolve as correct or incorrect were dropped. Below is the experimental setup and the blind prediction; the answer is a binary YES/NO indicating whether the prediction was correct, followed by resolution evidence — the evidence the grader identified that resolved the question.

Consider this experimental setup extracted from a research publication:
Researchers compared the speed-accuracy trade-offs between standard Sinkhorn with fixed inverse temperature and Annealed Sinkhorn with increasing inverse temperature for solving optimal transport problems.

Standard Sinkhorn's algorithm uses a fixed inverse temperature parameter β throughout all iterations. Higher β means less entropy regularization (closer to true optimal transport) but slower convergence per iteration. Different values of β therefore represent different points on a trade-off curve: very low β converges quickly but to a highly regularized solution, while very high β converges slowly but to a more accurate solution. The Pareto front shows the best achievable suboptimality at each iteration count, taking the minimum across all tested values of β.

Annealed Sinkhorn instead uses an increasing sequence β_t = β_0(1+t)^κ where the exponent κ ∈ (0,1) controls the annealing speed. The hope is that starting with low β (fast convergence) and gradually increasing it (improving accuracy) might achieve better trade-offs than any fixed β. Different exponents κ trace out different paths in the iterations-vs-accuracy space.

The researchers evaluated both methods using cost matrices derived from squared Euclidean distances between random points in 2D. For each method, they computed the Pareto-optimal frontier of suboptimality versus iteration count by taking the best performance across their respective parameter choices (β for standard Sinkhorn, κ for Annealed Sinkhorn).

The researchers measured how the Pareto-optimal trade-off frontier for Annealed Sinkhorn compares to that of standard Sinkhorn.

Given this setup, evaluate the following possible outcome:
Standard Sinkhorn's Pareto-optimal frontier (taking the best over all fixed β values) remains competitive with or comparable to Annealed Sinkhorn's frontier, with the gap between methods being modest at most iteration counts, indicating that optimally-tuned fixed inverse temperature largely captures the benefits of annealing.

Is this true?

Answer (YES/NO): NO